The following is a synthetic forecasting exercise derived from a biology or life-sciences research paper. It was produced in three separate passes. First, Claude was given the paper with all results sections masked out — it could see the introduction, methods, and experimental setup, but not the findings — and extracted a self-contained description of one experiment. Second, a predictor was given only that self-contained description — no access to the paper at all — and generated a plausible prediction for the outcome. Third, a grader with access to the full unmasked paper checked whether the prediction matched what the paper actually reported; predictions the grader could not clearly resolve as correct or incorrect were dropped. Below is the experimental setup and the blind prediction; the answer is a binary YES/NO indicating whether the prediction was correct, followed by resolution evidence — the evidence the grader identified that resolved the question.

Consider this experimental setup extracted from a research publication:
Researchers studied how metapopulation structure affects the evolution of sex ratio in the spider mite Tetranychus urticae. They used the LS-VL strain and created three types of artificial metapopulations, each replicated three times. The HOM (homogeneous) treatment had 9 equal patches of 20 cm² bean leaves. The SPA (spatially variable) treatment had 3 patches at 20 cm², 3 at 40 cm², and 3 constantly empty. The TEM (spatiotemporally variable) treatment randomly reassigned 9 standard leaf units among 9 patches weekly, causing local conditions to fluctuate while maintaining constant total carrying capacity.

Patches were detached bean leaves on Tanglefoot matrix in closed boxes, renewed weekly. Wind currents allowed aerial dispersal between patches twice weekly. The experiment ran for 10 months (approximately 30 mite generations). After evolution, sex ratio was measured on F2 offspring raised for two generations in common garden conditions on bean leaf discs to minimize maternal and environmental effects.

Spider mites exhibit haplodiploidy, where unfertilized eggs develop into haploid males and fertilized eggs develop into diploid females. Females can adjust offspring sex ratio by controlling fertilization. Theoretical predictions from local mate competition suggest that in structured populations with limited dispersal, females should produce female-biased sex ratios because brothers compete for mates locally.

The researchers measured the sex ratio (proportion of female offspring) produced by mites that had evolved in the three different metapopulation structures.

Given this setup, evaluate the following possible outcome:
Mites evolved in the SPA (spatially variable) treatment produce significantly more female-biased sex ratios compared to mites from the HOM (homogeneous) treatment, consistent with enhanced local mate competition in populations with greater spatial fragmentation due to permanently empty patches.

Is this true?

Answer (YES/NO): NO